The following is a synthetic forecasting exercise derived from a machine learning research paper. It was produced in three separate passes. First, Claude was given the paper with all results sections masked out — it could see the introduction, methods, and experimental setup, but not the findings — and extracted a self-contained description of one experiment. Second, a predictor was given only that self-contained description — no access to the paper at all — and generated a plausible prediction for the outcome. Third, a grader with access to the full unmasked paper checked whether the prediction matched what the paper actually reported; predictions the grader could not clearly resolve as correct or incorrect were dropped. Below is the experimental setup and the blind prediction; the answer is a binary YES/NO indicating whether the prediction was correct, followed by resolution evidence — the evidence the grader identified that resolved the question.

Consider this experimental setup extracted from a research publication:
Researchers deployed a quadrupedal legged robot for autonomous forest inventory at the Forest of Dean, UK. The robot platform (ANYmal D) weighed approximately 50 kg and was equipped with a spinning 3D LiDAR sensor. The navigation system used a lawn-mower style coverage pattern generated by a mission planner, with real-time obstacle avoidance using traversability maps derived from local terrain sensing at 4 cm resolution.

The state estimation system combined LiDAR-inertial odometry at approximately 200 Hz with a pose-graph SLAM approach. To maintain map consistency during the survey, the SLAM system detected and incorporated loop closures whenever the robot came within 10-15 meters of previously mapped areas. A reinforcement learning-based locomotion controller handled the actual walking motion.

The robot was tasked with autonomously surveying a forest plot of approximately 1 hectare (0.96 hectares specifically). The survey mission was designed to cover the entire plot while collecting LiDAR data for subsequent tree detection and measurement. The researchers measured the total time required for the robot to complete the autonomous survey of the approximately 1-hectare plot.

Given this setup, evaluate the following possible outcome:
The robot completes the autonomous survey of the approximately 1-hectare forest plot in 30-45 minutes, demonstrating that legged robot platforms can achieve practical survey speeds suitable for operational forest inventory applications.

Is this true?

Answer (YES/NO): NO